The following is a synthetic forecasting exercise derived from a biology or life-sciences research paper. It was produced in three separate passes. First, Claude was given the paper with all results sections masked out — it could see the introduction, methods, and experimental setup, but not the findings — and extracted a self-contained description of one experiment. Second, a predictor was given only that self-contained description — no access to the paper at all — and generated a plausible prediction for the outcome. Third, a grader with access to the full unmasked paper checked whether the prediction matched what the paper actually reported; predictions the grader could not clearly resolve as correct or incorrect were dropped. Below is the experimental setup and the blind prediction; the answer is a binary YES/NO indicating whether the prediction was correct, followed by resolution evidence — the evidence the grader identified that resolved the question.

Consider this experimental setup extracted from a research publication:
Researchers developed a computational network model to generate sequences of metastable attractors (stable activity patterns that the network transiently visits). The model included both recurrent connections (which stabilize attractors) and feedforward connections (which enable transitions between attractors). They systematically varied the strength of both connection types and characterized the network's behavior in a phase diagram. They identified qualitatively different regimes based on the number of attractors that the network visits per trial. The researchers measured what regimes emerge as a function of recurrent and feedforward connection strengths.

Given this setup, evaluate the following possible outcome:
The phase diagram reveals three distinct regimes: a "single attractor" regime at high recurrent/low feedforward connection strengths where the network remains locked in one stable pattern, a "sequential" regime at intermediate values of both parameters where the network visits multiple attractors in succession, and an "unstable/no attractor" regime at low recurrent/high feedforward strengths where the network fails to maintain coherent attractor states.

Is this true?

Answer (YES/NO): NO